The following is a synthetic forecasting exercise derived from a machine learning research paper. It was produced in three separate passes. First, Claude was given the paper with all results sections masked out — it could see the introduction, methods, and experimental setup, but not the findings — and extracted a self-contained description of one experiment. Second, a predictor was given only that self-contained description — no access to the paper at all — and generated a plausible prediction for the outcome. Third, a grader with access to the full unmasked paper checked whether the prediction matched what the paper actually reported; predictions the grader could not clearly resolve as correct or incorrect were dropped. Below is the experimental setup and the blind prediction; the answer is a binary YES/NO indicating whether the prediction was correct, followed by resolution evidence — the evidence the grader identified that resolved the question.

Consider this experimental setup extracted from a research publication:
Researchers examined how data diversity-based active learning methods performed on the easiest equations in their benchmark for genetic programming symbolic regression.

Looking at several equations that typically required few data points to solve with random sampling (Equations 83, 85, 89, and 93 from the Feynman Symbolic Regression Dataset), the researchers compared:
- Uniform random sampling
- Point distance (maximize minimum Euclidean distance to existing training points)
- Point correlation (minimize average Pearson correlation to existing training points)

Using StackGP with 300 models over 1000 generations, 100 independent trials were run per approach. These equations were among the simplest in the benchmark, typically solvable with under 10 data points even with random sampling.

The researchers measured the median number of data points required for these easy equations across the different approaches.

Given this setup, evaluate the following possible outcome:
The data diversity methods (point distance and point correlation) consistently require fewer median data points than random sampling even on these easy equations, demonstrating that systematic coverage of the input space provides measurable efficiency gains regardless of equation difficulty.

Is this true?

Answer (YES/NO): NO